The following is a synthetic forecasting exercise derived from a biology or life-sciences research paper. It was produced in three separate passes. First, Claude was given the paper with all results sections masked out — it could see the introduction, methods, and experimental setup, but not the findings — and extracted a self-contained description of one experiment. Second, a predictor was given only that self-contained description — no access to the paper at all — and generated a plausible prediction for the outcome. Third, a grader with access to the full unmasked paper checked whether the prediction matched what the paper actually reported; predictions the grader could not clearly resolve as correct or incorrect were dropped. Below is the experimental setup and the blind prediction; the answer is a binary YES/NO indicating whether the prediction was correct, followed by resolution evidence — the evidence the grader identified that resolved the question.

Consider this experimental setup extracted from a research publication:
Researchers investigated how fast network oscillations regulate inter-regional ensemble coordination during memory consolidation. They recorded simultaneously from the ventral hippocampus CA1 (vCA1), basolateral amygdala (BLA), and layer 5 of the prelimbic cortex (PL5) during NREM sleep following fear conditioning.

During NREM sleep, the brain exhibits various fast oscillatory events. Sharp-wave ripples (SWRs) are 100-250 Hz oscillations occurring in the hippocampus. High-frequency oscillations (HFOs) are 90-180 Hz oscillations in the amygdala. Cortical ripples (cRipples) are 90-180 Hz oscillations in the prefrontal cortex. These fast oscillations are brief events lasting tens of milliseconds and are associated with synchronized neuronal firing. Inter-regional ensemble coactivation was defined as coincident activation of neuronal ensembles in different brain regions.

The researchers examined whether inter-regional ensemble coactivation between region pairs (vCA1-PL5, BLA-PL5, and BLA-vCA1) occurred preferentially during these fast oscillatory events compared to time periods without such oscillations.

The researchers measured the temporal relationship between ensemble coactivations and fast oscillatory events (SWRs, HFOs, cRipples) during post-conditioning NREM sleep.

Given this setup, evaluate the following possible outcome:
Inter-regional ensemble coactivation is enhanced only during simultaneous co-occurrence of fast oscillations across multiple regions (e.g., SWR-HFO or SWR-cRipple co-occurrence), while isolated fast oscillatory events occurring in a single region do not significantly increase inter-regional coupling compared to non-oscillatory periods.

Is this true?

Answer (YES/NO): NO